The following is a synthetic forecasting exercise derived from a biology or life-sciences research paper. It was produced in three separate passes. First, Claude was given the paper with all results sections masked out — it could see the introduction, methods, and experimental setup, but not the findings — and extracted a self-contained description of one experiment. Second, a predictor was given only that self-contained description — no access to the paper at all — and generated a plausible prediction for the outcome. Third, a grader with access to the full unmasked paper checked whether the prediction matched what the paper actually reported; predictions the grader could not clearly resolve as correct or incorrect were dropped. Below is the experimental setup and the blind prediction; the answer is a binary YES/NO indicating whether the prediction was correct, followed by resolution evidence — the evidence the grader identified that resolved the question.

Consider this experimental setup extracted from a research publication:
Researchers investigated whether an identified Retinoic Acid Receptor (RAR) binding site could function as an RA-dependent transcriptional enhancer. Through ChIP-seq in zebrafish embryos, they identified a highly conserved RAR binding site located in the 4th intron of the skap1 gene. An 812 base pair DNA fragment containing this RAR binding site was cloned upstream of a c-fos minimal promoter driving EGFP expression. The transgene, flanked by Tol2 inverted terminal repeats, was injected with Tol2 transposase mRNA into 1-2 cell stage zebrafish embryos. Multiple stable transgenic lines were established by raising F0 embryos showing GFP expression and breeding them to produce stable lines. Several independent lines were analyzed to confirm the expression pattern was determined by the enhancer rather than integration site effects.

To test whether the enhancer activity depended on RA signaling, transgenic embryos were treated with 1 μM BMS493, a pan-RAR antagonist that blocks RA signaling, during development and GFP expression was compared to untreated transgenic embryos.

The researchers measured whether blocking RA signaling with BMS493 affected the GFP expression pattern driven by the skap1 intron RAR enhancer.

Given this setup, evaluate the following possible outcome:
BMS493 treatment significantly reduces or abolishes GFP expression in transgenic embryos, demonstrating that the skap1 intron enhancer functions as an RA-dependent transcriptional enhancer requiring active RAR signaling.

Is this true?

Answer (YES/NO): YES